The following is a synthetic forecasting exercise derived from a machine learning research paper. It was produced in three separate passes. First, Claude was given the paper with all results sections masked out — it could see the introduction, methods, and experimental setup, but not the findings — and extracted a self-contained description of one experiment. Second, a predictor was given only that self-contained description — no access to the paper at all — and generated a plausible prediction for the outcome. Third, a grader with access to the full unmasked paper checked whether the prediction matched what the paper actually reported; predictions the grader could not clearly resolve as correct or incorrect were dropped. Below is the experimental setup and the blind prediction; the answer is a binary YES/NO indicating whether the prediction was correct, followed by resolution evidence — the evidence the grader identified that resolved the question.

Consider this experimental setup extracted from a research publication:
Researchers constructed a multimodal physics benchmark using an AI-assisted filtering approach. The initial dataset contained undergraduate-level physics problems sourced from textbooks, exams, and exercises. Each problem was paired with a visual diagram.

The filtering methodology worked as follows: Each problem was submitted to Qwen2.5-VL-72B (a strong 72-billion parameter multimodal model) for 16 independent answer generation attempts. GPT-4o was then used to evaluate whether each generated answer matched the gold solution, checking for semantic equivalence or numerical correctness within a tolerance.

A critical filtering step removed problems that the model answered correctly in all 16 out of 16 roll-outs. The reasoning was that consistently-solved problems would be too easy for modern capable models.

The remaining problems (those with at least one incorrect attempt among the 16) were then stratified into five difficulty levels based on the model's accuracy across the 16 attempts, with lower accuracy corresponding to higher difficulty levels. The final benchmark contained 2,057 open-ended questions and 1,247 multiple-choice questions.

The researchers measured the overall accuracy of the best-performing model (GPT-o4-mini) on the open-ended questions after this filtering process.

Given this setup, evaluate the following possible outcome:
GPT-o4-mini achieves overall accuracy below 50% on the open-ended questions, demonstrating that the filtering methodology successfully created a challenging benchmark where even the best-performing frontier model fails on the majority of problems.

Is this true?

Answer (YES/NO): YES